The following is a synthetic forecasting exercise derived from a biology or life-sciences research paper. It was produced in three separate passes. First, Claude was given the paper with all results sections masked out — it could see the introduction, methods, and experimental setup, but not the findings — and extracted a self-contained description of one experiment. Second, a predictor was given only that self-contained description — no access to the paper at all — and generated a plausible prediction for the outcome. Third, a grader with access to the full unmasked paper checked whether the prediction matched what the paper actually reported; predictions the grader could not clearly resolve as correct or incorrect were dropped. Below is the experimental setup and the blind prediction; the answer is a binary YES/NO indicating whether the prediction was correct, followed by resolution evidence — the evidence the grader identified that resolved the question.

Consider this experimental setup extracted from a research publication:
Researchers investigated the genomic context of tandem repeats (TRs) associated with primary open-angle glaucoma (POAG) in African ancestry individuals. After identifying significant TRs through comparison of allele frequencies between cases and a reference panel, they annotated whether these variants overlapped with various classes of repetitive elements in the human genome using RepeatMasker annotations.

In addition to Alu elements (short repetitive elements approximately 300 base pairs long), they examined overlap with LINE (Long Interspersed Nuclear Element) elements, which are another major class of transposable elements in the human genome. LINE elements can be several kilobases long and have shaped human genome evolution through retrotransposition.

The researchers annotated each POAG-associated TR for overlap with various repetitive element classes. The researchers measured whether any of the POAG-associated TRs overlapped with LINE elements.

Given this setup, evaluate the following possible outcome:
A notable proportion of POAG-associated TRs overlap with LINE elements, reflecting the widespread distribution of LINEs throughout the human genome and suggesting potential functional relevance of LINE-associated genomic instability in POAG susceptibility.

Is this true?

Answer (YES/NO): NO